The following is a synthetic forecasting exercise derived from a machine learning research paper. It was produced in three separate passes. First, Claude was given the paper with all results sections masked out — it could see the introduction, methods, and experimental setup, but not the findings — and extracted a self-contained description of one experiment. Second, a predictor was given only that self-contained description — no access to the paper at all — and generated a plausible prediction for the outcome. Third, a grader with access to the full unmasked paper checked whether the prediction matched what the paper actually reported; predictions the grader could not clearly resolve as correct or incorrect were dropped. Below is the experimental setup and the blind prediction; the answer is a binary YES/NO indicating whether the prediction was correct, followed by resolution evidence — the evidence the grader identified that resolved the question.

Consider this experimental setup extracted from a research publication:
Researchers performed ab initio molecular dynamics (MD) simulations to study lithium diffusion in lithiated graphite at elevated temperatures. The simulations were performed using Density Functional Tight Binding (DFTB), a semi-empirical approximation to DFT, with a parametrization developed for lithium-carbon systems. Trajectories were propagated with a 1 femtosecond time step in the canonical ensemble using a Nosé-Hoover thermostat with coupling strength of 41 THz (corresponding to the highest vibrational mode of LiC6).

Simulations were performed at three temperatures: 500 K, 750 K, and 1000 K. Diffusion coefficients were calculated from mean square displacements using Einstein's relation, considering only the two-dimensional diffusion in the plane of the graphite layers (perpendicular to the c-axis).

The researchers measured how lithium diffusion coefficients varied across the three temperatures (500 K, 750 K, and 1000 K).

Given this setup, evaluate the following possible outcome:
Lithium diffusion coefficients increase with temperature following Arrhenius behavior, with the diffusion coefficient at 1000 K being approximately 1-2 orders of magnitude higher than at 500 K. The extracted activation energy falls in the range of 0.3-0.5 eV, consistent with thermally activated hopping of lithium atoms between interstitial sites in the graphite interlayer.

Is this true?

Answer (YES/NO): YES